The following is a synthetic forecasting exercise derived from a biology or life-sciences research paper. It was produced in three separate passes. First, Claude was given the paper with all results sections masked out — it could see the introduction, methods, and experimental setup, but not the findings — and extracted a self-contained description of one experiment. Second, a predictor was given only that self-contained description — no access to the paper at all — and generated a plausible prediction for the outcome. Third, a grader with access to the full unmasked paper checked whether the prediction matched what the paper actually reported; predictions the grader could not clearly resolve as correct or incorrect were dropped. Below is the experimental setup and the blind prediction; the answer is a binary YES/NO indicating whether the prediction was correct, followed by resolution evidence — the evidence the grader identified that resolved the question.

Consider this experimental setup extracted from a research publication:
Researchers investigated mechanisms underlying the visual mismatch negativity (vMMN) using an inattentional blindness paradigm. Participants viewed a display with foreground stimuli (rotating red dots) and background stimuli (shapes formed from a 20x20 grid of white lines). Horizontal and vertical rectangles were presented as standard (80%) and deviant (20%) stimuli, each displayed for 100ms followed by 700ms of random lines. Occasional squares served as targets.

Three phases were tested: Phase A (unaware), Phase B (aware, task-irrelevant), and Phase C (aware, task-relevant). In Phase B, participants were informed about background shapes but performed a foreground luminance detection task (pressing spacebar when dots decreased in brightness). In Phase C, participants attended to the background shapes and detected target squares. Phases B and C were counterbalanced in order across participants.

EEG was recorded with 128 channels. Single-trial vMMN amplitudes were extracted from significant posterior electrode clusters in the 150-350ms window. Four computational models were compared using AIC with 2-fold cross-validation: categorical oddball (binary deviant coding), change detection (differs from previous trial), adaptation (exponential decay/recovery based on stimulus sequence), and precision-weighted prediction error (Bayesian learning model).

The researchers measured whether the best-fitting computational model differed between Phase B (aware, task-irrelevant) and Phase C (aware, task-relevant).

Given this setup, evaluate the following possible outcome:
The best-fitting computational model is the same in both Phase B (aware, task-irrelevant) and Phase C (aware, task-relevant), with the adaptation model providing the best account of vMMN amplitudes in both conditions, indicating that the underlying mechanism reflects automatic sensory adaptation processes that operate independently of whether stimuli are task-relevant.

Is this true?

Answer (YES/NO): NO